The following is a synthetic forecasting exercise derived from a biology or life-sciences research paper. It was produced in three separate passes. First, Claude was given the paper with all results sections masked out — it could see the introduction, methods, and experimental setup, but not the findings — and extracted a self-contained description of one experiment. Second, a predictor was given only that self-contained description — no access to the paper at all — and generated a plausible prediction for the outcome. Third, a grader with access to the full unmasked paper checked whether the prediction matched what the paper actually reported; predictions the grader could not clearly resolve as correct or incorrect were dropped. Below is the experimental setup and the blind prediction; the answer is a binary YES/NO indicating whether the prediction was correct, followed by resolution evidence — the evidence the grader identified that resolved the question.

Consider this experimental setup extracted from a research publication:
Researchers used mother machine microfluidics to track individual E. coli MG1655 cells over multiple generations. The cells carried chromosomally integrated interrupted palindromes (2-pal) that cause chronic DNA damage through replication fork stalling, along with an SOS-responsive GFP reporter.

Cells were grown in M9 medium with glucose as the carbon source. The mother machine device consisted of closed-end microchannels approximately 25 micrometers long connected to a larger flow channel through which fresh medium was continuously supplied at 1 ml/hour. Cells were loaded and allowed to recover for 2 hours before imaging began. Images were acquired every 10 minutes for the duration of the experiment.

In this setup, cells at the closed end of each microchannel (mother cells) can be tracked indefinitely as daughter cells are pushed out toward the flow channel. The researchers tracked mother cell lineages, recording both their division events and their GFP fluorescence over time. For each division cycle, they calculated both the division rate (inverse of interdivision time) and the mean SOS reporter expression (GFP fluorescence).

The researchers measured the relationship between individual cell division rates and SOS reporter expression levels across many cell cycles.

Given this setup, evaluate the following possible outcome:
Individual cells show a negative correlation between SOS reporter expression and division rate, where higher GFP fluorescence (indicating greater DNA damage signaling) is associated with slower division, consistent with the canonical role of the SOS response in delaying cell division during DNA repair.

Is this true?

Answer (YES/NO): YES